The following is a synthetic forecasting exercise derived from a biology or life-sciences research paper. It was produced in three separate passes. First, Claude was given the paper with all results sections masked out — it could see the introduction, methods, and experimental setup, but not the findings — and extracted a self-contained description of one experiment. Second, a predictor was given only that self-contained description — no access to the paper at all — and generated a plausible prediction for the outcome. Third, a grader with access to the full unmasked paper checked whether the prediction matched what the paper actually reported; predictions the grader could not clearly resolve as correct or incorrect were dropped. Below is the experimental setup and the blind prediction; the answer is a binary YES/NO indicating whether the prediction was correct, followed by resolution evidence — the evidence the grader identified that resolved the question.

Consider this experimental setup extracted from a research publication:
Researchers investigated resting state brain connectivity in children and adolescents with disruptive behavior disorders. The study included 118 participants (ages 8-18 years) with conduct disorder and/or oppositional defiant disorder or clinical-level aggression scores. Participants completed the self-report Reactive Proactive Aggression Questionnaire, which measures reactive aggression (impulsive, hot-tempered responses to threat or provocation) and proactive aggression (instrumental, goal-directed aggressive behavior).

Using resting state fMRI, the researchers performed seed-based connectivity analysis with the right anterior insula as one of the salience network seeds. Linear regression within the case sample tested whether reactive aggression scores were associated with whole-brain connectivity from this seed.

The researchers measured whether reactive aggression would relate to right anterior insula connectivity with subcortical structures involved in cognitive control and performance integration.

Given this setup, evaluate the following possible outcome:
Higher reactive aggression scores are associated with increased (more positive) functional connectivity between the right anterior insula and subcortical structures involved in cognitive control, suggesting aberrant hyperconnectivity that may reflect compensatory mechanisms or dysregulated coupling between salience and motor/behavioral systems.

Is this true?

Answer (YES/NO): YES